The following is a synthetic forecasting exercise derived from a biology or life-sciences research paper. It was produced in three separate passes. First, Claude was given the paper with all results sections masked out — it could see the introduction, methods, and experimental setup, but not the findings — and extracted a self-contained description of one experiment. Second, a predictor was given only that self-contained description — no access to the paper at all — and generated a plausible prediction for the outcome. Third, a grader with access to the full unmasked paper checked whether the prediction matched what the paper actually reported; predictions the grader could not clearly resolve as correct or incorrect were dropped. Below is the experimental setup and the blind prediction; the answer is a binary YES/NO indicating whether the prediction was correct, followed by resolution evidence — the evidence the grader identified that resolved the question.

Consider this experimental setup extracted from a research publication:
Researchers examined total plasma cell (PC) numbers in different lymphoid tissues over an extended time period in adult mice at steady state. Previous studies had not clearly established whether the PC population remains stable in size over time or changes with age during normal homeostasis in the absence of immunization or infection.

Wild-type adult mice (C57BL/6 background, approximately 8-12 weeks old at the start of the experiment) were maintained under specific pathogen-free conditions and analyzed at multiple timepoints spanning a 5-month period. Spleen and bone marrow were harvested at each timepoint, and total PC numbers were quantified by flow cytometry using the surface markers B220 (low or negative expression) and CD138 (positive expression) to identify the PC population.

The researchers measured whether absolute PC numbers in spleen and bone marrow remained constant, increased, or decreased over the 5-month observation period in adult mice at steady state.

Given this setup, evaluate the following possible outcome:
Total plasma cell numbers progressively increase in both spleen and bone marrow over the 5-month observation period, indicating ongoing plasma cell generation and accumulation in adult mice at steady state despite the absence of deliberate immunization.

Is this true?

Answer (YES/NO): NO